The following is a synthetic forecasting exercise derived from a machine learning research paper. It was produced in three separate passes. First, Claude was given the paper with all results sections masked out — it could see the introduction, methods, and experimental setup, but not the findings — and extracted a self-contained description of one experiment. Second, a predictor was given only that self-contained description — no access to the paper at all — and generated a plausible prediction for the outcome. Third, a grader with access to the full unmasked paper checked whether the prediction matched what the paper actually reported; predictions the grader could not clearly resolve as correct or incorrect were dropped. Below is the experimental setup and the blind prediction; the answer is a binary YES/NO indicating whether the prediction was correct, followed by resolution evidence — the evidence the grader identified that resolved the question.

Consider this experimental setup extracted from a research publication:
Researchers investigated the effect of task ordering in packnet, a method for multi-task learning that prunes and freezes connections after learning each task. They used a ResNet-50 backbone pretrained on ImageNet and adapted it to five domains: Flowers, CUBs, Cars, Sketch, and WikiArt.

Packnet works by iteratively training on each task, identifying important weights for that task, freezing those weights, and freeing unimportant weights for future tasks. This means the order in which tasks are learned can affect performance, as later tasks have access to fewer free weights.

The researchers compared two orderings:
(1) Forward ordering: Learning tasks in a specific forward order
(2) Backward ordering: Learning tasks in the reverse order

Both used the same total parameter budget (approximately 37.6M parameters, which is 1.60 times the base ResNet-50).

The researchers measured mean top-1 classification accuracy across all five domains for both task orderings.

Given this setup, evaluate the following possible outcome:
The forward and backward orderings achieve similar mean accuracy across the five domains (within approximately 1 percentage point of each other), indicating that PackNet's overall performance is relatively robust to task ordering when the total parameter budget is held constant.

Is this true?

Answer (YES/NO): NO